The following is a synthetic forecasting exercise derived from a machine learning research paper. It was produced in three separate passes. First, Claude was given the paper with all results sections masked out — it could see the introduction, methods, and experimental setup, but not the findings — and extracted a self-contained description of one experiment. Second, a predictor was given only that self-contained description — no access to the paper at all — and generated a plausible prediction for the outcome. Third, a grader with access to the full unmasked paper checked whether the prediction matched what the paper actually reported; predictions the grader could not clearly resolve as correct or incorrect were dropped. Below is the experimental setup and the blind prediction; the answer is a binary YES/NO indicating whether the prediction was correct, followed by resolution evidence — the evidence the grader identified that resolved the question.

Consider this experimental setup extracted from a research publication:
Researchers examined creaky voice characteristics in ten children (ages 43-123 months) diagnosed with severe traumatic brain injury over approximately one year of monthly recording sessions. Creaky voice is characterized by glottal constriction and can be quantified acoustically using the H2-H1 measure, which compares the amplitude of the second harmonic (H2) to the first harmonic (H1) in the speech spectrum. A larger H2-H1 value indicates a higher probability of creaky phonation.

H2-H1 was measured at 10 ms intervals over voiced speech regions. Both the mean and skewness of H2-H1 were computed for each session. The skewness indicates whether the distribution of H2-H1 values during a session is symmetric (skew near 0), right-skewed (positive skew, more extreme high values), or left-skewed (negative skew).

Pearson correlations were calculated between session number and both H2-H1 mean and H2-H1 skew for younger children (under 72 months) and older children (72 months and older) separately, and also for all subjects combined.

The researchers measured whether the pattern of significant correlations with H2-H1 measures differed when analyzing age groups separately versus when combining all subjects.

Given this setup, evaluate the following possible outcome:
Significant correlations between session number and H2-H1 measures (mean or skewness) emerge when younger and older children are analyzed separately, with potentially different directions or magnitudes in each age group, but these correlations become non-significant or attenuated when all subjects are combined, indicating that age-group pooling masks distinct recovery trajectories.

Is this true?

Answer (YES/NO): YES